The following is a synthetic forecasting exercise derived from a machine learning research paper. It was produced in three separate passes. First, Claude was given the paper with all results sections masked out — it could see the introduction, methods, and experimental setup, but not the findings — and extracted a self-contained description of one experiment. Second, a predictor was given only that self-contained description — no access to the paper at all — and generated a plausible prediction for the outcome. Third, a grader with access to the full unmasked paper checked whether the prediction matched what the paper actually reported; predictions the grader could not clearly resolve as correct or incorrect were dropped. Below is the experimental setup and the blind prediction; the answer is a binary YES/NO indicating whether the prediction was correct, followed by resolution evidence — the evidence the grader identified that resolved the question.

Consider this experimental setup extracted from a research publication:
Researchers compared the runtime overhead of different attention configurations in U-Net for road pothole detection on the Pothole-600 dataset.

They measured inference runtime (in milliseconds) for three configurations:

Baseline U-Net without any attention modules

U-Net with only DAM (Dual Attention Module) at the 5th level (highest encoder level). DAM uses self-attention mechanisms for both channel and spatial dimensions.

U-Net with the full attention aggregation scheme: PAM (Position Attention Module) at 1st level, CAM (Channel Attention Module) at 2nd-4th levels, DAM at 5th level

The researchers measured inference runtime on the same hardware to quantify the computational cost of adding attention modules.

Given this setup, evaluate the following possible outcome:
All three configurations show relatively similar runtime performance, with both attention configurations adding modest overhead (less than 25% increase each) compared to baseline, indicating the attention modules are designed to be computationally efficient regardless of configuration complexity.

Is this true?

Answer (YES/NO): YES